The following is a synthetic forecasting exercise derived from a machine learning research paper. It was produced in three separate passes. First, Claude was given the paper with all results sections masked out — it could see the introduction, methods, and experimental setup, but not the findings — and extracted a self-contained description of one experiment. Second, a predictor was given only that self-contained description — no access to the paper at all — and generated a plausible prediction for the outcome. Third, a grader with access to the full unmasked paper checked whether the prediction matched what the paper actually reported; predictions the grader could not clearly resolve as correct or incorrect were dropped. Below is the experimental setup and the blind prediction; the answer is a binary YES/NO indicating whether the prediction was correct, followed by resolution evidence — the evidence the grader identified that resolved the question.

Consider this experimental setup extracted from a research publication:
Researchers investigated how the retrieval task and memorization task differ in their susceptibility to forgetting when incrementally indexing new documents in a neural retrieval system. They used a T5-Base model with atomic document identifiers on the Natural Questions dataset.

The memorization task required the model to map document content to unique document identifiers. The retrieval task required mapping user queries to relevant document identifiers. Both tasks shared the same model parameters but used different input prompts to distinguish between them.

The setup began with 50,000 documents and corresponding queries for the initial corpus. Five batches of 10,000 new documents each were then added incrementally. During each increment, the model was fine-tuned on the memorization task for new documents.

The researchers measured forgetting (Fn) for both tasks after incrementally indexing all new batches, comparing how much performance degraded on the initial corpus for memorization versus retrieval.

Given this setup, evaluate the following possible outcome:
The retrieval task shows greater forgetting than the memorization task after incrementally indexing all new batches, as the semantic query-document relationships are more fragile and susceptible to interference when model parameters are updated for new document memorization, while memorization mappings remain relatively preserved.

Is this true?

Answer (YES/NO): NO